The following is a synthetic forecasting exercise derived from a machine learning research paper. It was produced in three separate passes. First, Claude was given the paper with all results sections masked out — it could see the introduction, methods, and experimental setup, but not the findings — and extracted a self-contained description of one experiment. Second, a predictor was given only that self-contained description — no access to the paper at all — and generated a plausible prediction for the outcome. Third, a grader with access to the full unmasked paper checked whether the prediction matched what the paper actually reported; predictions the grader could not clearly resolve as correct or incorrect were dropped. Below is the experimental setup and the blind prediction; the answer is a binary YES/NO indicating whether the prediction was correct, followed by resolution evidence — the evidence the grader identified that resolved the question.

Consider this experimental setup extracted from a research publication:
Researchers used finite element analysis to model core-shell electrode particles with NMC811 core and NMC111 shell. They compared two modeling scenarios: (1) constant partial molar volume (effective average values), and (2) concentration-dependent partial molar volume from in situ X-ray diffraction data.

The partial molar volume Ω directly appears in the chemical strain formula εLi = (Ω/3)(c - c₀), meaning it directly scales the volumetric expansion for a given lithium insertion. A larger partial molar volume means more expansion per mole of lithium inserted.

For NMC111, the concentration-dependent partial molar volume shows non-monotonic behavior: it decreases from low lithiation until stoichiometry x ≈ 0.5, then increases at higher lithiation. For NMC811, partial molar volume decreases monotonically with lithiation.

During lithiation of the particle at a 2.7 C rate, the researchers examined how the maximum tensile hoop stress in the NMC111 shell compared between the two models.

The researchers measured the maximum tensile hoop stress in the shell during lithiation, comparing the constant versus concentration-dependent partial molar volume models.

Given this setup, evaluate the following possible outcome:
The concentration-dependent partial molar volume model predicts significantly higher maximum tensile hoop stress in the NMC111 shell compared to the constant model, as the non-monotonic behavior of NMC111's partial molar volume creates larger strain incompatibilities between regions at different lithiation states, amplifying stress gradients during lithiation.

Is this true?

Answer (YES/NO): NO